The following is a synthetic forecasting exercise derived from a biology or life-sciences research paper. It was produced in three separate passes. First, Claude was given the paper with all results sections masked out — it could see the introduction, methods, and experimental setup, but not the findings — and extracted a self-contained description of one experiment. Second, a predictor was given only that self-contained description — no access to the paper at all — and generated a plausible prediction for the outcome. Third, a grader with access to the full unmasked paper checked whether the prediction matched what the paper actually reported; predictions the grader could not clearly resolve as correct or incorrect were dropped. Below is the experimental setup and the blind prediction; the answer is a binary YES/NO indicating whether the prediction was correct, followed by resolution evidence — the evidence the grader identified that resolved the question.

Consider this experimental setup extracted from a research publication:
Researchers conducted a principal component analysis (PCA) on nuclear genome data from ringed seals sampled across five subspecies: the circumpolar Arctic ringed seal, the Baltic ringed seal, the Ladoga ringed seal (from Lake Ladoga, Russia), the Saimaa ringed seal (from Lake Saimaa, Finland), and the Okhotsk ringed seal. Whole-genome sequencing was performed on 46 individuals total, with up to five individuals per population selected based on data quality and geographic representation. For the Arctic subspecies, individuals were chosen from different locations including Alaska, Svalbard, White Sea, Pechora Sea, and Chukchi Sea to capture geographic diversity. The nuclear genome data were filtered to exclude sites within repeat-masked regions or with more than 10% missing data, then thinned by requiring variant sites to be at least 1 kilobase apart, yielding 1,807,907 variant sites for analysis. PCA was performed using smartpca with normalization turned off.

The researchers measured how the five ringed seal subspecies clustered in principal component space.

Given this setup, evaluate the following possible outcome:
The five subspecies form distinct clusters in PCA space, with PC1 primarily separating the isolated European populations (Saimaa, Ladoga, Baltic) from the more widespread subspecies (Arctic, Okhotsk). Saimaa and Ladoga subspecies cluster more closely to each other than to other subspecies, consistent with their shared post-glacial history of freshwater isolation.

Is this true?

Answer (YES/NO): NO